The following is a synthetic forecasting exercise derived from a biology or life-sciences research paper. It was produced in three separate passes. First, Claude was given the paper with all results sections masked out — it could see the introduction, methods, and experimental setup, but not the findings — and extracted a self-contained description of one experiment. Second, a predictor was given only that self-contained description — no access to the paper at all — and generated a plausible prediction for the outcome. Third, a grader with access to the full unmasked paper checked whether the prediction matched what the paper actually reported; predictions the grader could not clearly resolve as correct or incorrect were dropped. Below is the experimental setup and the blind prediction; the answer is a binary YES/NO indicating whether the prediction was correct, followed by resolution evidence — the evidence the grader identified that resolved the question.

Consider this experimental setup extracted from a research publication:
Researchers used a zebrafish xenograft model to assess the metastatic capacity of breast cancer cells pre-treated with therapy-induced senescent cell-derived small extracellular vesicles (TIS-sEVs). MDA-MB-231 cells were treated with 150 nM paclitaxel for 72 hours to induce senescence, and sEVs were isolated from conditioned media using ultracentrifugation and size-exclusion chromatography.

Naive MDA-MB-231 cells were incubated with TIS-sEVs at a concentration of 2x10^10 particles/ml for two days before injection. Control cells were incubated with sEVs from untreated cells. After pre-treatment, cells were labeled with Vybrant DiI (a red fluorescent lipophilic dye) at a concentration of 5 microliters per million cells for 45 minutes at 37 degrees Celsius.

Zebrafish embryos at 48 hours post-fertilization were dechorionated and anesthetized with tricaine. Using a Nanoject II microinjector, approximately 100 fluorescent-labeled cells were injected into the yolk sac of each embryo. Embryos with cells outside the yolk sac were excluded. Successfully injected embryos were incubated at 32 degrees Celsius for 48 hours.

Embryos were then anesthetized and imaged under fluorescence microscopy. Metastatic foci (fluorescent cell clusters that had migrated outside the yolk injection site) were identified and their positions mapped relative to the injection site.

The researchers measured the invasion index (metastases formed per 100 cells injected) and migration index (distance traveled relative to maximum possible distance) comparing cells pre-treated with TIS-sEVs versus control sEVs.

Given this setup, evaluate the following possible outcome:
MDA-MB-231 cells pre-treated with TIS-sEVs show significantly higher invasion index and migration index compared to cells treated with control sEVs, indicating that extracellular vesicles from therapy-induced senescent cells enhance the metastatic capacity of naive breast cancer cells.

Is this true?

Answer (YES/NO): NO